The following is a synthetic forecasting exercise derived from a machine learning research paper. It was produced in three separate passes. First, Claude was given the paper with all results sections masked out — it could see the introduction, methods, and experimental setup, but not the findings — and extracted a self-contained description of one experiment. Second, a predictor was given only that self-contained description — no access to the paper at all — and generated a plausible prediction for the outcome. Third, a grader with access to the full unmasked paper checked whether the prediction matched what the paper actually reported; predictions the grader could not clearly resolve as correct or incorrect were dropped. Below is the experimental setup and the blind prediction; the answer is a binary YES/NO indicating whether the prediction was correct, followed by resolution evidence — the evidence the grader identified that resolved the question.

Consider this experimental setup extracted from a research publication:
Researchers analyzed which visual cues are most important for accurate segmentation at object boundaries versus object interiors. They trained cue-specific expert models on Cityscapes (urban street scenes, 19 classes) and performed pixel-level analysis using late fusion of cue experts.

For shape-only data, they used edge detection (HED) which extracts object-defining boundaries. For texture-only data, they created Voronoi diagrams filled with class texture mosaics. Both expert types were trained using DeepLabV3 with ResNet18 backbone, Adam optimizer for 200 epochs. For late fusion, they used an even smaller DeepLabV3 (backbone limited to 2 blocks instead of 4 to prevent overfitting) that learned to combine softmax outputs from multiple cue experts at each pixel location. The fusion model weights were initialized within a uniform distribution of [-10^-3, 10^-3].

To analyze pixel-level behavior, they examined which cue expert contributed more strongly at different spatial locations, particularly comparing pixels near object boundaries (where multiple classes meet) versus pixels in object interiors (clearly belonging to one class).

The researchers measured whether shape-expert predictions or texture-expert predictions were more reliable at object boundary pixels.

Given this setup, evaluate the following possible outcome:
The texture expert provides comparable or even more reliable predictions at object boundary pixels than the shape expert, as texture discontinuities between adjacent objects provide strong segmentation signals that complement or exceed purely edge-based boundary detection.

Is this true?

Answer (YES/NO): NO